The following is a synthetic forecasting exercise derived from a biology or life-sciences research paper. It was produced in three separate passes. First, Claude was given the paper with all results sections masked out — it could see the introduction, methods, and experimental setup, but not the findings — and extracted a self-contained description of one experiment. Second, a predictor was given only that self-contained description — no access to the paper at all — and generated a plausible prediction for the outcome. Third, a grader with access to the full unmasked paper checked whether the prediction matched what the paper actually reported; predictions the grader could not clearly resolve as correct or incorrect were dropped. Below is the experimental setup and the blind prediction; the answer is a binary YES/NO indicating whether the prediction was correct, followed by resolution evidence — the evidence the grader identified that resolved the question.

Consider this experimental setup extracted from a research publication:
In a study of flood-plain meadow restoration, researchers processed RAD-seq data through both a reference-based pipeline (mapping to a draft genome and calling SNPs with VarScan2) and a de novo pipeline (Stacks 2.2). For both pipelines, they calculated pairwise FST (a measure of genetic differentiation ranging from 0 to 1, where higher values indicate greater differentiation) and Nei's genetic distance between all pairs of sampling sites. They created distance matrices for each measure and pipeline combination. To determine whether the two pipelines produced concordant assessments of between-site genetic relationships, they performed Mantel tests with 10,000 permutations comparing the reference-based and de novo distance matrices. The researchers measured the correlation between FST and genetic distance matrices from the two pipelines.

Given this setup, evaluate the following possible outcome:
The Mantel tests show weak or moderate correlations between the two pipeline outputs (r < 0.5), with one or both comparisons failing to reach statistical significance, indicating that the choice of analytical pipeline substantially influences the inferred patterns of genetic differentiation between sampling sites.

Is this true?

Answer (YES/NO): NO